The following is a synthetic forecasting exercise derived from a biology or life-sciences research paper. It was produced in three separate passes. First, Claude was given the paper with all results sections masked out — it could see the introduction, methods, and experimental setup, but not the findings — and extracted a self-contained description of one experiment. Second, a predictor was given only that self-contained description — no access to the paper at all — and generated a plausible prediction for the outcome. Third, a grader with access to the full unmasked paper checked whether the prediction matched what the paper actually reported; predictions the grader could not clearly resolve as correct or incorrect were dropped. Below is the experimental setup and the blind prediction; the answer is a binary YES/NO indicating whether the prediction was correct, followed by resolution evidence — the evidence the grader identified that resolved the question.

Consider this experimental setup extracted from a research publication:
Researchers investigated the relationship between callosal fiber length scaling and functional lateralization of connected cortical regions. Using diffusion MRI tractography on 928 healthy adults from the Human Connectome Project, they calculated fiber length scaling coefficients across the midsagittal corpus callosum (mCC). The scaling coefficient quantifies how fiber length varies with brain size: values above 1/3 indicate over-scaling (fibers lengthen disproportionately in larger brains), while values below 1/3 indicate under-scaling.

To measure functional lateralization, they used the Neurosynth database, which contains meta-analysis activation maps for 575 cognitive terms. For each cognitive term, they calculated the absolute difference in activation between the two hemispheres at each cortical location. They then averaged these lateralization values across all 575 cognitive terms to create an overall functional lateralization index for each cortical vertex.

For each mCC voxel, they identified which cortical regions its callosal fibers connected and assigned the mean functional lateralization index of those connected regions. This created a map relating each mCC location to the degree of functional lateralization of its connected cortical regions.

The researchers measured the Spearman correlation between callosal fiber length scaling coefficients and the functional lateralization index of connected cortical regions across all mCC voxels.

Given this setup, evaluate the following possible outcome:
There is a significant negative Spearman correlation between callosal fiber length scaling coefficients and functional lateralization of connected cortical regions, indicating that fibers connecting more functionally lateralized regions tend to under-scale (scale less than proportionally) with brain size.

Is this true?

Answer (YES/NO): NO